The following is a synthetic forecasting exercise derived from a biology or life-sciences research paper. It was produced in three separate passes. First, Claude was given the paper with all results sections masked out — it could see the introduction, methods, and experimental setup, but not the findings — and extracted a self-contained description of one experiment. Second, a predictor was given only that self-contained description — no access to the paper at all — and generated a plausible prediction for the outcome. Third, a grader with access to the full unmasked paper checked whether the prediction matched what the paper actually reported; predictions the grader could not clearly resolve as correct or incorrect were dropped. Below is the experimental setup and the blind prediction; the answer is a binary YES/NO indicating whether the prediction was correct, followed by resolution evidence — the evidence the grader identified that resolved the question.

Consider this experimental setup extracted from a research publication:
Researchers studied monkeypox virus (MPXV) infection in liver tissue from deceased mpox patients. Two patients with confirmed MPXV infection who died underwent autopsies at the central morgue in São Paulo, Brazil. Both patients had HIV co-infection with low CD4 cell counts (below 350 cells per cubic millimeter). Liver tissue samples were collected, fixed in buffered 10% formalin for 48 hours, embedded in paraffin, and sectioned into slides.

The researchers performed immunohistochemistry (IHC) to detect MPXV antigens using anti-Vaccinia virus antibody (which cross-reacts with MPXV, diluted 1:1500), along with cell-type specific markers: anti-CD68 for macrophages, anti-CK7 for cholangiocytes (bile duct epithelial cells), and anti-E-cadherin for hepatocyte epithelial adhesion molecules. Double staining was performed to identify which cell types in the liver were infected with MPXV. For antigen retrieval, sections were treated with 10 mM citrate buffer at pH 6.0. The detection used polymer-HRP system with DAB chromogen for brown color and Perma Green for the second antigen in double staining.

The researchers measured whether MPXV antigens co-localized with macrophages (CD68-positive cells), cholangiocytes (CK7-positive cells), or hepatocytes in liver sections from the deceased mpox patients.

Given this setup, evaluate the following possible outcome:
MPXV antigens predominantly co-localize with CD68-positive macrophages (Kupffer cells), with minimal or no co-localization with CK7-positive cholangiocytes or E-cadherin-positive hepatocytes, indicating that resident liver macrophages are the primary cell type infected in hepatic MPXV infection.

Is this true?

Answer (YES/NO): NO